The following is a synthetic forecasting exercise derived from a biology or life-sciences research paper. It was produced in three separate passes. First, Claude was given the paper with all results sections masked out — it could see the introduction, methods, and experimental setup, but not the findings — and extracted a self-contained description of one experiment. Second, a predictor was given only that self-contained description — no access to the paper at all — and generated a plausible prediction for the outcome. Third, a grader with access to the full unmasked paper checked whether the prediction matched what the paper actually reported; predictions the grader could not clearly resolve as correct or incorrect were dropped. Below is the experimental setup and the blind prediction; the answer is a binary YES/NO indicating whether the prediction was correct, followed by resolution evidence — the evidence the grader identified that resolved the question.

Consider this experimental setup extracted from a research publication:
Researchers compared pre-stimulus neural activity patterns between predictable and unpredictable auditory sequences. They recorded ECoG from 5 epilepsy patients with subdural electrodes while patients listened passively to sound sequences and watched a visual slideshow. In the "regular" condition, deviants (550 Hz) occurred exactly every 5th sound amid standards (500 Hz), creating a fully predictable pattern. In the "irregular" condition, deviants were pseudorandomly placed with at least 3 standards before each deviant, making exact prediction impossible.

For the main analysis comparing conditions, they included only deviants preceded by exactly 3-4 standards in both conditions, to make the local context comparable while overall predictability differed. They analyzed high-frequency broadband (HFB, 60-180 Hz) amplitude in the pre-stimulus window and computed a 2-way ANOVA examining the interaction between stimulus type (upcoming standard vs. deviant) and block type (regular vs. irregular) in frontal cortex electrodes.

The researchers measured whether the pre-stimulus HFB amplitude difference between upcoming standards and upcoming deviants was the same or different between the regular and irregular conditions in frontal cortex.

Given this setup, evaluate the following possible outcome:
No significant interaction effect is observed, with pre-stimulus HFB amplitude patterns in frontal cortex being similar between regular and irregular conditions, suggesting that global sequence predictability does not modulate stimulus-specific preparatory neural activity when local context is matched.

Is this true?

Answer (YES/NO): NO